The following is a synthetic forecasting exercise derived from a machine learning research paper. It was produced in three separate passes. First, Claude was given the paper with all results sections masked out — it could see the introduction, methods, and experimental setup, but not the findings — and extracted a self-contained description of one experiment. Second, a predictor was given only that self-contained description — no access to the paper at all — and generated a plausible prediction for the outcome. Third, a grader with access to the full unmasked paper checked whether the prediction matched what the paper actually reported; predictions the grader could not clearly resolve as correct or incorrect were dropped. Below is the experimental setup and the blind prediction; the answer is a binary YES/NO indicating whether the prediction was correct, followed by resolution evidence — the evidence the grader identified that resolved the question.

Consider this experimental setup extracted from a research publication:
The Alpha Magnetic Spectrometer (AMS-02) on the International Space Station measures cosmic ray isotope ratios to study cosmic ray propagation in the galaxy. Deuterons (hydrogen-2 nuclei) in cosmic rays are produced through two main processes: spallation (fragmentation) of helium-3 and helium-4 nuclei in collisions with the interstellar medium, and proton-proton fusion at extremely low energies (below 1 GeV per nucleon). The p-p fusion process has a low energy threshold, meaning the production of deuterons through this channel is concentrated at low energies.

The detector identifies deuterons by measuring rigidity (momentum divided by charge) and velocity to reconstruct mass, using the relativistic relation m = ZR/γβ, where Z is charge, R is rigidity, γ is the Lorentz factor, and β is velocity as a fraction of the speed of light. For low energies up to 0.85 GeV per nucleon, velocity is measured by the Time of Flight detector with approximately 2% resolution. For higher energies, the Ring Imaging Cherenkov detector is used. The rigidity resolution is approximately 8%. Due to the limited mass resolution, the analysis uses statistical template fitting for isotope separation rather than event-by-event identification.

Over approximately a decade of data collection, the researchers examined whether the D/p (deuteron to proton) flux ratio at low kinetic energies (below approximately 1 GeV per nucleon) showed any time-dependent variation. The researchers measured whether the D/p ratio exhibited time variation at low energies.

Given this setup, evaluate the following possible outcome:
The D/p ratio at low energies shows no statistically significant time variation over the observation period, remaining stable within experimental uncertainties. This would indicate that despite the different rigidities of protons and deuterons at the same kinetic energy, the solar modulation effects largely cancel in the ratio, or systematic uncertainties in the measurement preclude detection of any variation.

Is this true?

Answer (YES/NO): NO